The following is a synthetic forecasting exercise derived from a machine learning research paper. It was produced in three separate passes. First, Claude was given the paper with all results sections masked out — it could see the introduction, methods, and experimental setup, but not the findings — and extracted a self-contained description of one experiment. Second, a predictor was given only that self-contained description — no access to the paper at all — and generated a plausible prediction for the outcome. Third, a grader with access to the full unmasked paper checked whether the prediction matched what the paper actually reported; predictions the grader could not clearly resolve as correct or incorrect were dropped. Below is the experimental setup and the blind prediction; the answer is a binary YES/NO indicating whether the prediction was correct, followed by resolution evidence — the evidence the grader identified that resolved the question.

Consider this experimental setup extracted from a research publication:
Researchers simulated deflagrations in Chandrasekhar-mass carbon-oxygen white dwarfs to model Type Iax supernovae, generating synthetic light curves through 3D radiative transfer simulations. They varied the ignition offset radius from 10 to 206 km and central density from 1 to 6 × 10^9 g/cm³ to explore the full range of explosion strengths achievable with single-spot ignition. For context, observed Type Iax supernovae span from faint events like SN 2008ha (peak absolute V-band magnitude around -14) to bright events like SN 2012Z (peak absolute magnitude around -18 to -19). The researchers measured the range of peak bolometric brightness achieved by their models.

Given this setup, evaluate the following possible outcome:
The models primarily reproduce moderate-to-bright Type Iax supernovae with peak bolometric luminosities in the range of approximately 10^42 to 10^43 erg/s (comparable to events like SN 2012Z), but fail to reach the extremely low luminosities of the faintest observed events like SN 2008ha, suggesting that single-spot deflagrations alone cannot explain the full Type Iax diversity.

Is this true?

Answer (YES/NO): NO